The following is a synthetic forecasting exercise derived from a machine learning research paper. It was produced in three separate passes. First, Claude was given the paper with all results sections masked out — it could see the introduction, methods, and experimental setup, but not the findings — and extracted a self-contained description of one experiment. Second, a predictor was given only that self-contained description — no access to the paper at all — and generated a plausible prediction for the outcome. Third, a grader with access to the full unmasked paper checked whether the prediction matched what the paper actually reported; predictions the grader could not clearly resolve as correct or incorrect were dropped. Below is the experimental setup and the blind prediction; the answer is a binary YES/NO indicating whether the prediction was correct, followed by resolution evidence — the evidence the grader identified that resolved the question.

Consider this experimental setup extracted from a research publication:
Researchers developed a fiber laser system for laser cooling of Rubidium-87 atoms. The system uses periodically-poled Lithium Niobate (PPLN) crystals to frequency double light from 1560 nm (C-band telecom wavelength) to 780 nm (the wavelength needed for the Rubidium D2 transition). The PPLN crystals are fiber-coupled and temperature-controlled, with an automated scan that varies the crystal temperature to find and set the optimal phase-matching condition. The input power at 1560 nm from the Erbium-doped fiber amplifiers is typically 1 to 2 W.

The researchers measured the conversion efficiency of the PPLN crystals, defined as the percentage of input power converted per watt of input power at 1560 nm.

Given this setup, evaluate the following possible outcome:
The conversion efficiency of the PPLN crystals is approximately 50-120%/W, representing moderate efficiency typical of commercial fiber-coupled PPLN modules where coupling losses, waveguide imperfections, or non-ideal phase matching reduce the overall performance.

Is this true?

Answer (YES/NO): NO